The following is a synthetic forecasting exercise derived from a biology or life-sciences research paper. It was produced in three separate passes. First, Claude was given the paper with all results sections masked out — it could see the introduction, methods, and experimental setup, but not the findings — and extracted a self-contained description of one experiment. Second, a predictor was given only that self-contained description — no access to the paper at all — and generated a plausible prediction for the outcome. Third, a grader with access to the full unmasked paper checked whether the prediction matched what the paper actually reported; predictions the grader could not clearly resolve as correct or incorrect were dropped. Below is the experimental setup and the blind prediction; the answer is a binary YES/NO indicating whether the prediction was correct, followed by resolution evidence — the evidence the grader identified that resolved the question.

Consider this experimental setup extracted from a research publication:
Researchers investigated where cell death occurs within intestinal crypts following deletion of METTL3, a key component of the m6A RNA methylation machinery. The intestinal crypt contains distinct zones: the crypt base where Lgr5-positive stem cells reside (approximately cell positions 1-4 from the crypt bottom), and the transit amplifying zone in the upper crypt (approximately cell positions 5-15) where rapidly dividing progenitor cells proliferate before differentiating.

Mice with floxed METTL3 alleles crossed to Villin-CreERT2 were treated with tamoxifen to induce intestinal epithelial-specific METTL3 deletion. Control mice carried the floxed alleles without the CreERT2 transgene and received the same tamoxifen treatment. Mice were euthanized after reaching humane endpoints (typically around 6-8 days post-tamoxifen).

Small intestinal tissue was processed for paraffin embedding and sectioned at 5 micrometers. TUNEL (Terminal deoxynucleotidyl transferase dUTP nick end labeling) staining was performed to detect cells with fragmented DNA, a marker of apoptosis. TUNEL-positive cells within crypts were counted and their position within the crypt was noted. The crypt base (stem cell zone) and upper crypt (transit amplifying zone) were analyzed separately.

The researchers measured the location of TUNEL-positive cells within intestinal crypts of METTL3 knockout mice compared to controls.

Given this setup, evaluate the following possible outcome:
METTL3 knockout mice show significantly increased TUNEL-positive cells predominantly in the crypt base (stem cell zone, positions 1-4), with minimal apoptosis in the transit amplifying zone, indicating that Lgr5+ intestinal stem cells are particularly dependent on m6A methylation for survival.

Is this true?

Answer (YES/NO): NO